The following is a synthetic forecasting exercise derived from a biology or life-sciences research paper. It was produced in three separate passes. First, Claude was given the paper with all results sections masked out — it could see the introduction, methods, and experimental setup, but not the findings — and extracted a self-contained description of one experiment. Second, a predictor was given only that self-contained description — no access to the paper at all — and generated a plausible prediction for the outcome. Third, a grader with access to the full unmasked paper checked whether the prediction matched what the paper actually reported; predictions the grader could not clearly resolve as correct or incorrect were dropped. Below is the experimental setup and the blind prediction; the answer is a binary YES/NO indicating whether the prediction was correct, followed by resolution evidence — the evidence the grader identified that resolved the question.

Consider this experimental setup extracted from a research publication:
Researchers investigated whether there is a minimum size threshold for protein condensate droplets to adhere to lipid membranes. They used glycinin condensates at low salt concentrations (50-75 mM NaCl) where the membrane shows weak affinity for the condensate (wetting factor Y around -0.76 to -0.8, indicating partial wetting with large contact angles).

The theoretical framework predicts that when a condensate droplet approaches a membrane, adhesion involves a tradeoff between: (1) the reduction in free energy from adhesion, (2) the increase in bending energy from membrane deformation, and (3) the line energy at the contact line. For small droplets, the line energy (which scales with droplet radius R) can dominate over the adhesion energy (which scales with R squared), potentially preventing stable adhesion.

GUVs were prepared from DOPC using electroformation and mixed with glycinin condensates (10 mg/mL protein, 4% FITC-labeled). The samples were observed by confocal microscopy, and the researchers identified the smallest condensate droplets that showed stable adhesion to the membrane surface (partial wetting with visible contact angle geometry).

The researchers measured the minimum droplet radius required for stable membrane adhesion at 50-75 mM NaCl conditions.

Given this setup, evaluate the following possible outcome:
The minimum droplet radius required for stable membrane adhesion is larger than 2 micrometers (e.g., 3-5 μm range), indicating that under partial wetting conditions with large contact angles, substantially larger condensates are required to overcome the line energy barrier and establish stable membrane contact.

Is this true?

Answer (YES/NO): NO